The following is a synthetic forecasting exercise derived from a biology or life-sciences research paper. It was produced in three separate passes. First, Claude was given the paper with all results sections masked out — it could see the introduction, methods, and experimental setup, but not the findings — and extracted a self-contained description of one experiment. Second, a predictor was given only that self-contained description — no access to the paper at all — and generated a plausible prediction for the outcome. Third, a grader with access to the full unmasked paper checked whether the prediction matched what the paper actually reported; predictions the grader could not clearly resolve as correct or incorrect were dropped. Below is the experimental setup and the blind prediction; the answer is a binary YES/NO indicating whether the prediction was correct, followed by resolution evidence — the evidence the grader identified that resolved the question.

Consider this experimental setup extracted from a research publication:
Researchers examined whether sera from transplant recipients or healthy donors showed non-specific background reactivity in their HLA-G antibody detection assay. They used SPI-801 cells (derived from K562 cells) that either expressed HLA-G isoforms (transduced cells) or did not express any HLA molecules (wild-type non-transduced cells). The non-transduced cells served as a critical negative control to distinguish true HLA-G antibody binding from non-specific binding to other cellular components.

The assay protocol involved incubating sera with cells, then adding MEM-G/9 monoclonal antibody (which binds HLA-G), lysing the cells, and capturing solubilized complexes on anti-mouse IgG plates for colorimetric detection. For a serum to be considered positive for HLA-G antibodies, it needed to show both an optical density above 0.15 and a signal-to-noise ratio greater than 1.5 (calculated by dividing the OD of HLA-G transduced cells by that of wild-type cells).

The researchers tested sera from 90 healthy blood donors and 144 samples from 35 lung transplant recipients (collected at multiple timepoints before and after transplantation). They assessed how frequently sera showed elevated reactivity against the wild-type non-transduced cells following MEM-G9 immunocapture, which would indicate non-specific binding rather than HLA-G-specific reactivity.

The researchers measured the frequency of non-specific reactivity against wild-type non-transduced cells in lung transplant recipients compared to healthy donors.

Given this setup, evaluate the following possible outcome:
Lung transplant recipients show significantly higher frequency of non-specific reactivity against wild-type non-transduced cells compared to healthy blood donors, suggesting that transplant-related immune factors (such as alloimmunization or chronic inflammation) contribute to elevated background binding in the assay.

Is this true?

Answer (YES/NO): YES